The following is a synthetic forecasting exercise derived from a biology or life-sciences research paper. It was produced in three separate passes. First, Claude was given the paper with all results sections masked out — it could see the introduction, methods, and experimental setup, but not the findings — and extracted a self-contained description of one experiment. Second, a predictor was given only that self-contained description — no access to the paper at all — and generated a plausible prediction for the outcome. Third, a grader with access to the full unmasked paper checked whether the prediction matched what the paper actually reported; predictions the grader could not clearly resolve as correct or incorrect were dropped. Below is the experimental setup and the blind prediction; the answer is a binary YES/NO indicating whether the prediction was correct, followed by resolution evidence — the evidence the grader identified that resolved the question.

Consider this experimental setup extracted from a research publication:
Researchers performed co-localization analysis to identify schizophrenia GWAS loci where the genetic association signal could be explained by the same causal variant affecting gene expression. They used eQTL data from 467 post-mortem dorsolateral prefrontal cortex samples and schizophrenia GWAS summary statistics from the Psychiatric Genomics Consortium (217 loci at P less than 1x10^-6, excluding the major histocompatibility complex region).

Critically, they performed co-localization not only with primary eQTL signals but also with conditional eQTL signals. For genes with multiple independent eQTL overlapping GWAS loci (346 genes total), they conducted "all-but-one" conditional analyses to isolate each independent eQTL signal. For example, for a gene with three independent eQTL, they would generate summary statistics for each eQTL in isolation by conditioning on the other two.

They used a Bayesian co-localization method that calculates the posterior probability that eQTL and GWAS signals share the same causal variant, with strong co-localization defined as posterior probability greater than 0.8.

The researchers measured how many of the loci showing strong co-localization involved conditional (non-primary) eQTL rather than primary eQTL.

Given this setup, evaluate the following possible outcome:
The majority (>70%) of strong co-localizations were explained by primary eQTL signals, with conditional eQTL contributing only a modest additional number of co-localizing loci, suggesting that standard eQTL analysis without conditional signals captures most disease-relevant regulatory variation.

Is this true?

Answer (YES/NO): YES